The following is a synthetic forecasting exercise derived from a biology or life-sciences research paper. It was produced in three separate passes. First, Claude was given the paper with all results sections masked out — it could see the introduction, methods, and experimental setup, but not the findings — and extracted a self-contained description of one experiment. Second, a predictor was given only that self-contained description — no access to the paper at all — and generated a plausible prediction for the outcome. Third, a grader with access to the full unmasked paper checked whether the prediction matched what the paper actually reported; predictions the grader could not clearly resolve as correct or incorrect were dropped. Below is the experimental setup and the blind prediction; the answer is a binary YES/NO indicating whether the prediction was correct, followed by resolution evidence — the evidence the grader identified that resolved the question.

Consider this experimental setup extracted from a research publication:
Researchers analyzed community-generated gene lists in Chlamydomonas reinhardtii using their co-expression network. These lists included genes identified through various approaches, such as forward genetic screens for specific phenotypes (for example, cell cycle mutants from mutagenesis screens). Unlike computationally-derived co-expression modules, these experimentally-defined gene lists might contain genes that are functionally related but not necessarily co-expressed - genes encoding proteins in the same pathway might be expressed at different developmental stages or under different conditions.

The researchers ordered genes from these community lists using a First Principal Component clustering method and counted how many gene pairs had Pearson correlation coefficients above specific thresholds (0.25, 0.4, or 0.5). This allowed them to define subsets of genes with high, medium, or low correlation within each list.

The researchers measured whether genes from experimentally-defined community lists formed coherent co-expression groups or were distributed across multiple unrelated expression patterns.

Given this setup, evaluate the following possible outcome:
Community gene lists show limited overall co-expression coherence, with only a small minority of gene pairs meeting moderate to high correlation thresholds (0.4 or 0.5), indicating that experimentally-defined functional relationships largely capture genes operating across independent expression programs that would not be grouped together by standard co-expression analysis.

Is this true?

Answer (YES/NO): NO